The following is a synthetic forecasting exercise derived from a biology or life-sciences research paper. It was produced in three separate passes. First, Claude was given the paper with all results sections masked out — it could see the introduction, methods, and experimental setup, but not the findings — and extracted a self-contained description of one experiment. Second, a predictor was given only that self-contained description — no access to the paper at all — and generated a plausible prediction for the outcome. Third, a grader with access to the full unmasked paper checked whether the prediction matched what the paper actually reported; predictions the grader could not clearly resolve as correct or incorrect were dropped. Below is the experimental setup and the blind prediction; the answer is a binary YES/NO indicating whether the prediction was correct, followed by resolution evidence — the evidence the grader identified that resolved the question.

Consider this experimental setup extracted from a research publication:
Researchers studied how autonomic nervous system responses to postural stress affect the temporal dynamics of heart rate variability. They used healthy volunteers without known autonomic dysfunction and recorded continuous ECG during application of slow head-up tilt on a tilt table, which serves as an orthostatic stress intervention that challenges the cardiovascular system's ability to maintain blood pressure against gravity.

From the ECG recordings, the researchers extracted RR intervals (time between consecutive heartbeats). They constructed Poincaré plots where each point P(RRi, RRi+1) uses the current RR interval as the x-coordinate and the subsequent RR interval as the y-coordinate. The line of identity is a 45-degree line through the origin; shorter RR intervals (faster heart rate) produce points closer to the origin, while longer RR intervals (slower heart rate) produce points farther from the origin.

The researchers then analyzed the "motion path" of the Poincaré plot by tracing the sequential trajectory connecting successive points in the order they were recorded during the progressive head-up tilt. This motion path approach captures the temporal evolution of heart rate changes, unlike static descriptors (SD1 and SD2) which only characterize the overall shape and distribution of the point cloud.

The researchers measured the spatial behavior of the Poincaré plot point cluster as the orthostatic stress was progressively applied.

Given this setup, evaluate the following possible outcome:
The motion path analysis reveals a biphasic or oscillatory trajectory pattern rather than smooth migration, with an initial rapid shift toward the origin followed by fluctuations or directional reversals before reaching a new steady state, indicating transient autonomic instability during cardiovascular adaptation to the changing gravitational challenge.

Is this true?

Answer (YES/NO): NO